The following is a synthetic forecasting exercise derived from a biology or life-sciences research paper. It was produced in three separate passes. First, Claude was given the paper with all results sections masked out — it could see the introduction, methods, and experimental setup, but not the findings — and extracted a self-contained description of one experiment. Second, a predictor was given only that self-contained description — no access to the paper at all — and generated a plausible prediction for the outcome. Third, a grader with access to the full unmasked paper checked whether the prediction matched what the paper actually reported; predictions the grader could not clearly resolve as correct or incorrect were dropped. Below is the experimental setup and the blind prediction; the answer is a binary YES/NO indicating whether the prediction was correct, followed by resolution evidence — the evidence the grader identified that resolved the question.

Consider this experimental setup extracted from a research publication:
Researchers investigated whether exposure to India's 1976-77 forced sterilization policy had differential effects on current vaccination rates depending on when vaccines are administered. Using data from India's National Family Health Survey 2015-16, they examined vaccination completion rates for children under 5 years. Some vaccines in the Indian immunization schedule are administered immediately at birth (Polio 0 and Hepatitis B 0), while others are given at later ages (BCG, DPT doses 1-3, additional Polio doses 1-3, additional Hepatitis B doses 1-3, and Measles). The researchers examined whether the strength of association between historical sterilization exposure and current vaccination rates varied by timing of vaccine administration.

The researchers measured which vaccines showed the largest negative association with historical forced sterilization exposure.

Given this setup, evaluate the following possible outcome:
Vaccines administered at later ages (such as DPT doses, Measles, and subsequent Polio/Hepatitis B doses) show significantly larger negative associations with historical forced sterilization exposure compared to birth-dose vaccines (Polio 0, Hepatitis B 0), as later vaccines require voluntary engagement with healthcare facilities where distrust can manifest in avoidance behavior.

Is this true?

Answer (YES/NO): NO